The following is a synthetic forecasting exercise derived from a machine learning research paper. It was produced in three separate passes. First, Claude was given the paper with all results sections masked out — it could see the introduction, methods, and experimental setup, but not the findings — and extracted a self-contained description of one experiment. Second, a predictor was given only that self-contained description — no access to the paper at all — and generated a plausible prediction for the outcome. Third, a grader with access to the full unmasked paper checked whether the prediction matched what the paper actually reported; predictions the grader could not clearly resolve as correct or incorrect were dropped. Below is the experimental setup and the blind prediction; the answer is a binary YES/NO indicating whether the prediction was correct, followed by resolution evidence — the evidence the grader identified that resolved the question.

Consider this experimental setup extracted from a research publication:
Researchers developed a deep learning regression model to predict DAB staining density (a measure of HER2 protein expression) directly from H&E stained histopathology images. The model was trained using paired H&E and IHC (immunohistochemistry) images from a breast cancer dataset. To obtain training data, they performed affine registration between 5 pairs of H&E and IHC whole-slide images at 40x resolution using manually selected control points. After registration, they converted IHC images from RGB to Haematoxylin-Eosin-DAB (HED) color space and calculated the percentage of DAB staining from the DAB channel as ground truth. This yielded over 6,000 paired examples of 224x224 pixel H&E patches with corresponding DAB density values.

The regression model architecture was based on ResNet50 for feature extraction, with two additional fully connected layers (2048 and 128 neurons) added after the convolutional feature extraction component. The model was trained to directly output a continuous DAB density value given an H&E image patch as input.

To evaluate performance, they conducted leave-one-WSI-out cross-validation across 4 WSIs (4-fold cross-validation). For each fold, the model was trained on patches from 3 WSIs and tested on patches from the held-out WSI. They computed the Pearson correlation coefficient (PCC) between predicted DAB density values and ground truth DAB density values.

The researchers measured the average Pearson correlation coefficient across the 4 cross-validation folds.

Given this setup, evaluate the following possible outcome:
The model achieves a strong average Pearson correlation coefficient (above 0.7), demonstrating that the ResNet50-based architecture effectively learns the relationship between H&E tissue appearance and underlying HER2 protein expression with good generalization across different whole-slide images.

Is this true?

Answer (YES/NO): YES